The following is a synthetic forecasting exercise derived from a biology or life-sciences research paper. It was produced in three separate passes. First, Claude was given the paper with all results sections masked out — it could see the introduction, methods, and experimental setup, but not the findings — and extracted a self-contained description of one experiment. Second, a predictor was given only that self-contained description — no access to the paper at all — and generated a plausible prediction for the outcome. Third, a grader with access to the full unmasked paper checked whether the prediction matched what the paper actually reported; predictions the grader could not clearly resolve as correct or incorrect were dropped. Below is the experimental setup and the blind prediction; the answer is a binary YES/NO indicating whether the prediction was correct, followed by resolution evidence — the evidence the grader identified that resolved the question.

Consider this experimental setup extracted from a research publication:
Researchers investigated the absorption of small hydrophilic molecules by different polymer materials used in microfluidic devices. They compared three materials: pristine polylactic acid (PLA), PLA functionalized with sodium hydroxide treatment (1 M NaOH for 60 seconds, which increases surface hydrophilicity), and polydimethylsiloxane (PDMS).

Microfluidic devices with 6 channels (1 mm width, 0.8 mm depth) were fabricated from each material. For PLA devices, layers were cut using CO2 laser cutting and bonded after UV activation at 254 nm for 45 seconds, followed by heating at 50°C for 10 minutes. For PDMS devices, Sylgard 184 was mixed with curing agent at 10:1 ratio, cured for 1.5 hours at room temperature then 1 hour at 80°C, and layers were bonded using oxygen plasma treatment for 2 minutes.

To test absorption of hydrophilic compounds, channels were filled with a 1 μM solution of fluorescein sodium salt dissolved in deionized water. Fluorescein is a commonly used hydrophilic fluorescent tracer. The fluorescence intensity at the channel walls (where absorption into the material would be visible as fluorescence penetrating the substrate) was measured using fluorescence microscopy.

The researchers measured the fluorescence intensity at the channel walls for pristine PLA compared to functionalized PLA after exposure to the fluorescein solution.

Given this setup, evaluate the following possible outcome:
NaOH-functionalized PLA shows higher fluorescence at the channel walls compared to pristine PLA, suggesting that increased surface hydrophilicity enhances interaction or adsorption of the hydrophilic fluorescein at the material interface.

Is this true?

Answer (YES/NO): NO